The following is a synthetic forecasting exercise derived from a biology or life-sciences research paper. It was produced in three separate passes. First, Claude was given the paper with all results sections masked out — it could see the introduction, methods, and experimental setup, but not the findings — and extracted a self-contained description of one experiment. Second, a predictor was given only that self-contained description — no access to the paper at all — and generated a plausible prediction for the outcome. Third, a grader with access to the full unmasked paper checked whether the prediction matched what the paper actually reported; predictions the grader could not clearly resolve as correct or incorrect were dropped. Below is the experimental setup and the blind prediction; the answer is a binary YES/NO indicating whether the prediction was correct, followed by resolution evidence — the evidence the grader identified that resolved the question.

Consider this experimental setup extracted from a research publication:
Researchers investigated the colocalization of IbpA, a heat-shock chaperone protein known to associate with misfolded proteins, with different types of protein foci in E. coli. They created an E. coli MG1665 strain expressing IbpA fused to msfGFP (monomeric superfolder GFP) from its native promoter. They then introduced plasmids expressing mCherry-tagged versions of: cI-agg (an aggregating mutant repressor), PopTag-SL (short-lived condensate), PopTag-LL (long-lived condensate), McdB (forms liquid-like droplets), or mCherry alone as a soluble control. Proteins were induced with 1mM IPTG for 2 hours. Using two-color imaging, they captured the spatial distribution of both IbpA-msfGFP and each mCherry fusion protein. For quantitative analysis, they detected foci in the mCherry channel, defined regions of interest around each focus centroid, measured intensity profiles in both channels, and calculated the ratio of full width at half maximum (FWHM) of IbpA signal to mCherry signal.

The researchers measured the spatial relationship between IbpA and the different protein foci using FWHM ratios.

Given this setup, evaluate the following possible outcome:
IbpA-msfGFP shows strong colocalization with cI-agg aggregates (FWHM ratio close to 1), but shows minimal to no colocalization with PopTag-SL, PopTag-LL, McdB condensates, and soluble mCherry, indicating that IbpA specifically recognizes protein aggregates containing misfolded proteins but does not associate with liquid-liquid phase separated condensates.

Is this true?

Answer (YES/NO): NO